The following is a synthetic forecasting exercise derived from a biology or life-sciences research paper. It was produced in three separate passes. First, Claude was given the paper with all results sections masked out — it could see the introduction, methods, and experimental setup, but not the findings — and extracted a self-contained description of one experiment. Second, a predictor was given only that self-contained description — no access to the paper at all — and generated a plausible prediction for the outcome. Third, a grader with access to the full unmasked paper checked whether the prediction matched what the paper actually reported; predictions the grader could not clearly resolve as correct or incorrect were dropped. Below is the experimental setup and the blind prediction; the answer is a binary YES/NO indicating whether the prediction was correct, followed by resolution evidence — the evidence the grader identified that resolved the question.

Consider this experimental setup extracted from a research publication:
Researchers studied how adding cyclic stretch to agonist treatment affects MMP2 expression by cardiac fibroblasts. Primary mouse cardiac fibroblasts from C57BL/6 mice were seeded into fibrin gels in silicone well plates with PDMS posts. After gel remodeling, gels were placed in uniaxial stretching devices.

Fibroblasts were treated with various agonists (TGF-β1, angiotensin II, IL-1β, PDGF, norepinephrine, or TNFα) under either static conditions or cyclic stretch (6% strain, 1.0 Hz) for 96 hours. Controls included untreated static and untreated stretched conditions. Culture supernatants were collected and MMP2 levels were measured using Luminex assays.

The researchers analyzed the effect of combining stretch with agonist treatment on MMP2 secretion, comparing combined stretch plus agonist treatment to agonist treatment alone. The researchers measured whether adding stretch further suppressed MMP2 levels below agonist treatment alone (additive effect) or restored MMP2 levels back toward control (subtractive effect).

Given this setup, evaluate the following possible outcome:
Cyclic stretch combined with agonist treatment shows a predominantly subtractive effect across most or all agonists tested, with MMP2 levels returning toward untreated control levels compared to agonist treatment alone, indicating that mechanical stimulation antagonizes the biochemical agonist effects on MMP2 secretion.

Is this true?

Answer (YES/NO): NO